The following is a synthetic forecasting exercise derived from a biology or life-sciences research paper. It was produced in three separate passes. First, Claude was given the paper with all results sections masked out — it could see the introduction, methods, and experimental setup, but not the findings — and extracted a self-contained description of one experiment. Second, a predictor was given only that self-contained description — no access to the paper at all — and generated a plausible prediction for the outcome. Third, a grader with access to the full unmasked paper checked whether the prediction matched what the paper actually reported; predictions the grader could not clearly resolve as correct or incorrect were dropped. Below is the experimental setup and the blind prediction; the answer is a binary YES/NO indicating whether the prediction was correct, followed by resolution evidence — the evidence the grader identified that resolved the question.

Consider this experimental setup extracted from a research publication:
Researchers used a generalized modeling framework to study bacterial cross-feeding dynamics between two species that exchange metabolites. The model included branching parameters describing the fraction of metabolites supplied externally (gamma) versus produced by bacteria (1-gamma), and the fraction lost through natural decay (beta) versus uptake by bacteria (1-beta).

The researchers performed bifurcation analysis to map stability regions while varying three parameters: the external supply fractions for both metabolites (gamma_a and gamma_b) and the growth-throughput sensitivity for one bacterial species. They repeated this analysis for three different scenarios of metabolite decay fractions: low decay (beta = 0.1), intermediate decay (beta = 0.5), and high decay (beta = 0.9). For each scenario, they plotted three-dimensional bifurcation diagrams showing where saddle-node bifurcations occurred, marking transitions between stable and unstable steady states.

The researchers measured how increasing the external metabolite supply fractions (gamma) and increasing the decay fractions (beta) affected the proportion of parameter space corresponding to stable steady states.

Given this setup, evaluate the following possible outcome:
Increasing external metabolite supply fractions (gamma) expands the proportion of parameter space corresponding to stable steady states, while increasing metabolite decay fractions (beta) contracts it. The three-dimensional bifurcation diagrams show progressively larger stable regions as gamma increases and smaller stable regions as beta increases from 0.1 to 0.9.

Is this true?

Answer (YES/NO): YES